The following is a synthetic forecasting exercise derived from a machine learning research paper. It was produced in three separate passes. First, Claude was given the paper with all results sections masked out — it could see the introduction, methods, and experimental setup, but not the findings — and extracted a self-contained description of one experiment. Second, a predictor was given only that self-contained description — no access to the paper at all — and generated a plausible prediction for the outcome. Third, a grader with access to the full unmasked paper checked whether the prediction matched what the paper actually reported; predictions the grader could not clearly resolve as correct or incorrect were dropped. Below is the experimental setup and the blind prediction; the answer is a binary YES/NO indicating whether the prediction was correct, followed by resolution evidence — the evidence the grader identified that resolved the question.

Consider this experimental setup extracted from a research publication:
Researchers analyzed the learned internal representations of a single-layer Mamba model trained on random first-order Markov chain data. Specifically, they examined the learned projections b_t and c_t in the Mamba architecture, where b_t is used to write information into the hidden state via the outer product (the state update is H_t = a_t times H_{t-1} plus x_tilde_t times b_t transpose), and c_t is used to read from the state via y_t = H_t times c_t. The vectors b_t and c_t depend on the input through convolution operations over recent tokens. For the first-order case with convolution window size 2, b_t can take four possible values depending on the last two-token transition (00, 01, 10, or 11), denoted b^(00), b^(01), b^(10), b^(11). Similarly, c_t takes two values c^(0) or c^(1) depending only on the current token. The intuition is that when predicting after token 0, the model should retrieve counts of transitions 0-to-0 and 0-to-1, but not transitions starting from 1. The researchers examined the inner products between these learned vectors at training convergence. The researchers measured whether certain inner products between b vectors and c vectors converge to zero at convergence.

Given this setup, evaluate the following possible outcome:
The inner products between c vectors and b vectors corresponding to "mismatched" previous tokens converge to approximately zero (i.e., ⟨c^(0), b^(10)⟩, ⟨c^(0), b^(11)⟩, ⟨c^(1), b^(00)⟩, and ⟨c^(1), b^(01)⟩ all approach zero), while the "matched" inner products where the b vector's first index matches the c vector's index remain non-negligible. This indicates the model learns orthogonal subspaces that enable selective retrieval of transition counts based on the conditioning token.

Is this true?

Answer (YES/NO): NO